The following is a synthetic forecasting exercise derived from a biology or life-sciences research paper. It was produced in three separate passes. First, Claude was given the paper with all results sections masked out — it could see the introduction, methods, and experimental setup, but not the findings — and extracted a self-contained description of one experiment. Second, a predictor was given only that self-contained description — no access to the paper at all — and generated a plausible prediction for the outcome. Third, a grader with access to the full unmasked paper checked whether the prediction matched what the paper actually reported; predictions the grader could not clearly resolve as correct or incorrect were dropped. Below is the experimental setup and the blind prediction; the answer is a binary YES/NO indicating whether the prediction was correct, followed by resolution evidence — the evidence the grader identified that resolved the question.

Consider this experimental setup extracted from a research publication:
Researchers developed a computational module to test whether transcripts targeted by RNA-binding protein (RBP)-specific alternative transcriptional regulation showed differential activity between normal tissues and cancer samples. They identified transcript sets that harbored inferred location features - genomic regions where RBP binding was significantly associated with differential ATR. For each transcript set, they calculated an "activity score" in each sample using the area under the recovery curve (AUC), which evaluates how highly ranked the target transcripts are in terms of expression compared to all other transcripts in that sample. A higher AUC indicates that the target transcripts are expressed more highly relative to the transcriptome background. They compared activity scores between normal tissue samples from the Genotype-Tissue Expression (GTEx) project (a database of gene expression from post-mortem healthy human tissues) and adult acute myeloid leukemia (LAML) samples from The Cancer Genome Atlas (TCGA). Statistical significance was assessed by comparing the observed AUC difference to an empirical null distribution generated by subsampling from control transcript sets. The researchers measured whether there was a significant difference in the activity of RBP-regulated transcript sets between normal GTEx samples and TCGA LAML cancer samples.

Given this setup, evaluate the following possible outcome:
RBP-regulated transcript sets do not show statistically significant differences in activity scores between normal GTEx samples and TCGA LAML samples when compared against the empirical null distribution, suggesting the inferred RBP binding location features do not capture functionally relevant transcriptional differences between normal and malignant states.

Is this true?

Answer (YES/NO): NO